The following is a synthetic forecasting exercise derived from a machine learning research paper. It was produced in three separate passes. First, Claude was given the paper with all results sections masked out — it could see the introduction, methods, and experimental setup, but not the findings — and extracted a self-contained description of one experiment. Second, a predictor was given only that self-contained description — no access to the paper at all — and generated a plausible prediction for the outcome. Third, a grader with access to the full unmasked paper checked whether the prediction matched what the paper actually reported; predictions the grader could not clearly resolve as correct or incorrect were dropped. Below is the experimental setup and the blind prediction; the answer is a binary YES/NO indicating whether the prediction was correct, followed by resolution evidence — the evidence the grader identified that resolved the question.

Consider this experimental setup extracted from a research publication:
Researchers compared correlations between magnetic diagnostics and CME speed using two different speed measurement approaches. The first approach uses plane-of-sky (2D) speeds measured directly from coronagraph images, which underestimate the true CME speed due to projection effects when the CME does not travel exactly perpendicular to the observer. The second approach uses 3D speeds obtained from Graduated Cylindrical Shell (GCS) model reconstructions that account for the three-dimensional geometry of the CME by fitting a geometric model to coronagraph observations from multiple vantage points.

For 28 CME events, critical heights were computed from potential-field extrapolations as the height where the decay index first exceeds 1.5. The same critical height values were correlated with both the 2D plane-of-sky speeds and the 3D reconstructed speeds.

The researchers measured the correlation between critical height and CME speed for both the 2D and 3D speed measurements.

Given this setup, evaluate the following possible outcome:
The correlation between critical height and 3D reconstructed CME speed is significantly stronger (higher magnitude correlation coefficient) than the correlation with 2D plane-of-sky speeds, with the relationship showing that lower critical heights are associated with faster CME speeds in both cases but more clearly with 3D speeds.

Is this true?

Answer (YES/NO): NO